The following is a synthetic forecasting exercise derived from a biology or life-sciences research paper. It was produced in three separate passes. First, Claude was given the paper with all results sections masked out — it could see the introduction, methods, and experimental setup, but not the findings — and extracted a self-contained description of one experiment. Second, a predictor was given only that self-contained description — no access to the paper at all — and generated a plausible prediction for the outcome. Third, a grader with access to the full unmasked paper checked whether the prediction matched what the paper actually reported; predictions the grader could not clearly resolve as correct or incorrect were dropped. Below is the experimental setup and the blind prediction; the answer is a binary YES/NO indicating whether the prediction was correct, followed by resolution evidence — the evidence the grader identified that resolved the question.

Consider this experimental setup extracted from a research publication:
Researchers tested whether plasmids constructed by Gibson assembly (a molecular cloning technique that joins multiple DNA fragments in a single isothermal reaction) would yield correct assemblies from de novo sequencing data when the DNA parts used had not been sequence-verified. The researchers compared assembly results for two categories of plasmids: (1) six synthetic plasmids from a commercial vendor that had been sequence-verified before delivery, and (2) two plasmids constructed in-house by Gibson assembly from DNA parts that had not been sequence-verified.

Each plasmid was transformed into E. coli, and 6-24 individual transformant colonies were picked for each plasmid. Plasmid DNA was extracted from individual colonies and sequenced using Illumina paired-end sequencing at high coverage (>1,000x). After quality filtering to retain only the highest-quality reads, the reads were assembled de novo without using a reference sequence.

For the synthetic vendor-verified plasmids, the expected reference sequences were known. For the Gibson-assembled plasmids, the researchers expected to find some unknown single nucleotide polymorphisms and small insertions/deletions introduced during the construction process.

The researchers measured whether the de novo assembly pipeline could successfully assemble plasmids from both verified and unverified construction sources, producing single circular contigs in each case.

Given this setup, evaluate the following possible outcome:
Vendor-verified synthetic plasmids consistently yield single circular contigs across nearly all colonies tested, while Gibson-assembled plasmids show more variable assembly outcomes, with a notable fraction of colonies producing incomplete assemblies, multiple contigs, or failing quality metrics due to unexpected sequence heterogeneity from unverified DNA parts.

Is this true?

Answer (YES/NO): NO